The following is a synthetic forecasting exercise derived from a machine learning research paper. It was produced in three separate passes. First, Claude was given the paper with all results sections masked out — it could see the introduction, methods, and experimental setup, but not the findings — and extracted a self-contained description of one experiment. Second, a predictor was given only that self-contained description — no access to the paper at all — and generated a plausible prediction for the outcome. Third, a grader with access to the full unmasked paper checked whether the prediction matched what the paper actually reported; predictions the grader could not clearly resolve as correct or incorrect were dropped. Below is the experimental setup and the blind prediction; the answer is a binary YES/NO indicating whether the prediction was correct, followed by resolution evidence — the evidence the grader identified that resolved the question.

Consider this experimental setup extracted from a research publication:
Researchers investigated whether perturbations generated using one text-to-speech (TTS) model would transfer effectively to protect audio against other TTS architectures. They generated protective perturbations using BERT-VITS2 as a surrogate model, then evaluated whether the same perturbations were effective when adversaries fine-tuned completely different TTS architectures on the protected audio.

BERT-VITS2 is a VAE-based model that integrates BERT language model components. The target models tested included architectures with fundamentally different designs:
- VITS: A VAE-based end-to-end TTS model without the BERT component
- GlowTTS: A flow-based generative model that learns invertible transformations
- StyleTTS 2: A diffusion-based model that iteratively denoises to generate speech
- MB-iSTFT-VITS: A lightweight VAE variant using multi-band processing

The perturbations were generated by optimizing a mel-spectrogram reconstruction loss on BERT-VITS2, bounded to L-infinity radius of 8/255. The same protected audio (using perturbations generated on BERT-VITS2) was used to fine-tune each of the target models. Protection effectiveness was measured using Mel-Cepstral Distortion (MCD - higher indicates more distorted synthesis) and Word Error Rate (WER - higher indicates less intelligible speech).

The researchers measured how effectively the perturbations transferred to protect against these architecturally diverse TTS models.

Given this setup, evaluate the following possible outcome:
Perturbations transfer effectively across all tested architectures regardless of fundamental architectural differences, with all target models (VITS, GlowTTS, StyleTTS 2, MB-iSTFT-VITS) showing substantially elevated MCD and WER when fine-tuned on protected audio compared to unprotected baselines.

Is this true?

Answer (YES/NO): NO